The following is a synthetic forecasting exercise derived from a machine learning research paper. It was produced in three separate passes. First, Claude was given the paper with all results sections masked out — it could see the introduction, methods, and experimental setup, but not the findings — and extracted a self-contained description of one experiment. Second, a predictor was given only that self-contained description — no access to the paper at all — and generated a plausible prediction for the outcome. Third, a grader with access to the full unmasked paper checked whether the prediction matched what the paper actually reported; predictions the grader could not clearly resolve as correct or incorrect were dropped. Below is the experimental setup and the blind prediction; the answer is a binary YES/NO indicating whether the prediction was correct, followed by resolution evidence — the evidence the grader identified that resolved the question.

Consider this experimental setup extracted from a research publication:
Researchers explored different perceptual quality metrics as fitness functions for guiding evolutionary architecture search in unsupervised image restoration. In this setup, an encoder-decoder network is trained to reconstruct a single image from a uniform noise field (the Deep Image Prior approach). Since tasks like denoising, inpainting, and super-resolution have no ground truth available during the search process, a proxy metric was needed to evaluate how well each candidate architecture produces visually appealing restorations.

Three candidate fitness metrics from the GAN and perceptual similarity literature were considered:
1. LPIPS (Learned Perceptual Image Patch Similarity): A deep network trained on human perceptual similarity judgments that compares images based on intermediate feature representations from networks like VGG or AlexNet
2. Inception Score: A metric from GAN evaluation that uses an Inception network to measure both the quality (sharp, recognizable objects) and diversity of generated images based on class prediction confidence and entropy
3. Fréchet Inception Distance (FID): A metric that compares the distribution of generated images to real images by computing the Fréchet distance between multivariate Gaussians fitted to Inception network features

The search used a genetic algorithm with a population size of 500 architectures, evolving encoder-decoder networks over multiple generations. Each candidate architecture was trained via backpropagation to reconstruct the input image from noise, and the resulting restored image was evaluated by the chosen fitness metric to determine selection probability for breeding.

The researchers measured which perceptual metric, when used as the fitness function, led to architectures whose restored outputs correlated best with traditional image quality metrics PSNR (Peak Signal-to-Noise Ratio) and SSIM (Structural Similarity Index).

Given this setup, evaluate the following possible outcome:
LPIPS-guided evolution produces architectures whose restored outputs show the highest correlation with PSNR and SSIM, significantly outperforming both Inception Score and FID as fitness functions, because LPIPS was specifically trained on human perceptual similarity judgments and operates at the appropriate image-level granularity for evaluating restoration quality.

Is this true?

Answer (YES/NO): YES